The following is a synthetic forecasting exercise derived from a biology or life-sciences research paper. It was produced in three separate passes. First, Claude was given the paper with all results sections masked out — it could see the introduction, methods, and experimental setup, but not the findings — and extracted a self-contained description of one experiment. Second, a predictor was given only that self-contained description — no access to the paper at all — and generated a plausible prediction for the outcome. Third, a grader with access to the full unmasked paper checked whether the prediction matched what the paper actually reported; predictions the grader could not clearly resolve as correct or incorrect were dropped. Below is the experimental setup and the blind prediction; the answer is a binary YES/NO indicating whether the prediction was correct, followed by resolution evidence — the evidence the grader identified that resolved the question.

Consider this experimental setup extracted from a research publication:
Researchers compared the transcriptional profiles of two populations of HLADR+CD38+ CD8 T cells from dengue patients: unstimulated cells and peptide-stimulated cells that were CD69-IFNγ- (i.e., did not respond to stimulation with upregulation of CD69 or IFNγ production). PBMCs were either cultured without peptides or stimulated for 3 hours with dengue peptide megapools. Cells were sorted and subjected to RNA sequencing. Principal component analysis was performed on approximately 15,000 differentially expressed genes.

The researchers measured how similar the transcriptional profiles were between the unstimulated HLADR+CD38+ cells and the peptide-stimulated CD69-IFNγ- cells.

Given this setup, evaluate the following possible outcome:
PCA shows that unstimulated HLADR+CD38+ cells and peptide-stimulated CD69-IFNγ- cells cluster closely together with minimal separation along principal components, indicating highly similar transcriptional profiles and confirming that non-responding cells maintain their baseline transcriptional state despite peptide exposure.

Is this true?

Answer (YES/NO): YES